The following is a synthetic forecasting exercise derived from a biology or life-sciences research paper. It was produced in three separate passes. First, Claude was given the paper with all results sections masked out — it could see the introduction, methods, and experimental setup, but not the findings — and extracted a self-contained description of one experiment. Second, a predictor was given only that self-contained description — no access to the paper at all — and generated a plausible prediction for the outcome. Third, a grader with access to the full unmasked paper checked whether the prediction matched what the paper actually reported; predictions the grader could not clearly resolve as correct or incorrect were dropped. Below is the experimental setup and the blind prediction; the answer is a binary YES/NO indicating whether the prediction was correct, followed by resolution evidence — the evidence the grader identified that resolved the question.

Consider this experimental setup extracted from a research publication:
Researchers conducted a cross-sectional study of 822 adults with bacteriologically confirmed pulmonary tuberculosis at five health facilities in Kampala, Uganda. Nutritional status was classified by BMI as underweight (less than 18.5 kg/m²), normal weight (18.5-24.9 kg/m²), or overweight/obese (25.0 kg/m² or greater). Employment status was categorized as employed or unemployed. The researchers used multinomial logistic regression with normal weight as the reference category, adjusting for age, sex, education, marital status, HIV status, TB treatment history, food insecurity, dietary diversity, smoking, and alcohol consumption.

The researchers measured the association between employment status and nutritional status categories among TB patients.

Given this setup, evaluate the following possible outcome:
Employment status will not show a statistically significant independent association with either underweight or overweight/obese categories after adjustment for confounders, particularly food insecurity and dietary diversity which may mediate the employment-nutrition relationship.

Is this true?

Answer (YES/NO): NO